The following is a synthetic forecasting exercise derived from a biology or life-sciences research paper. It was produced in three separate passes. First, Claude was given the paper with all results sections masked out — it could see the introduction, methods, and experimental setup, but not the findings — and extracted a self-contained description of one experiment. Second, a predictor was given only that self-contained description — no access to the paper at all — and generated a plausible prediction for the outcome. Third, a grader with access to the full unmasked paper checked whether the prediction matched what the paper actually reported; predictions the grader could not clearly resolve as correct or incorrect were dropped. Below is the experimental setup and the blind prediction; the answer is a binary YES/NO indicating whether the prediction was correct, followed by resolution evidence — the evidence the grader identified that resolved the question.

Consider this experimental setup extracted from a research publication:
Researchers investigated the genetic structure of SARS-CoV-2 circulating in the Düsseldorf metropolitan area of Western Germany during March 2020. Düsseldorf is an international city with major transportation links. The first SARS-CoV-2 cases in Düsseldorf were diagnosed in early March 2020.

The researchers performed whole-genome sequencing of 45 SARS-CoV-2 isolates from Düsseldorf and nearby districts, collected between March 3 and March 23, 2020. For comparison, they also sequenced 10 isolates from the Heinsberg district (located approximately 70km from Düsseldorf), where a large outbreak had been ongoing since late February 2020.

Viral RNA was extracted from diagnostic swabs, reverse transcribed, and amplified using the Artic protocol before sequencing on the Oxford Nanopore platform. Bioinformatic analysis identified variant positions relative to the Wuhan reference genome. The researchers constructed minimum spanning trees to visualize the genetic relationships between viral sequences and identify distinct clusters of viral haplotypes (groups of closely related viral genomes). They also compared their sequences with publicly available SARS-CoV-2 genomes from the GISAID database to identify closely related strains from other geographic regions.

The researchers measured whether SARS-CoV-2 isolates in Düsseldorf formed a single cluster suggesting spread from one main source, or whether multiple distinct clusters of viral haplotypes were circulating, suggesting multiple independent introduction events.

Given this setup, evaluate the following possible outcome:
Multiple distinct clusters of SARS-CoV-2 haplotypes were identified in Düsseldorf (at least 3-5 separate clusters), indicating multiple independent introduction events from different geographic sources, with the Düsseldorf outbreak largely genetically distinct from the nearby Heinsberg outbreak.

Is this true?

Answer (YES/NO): YES